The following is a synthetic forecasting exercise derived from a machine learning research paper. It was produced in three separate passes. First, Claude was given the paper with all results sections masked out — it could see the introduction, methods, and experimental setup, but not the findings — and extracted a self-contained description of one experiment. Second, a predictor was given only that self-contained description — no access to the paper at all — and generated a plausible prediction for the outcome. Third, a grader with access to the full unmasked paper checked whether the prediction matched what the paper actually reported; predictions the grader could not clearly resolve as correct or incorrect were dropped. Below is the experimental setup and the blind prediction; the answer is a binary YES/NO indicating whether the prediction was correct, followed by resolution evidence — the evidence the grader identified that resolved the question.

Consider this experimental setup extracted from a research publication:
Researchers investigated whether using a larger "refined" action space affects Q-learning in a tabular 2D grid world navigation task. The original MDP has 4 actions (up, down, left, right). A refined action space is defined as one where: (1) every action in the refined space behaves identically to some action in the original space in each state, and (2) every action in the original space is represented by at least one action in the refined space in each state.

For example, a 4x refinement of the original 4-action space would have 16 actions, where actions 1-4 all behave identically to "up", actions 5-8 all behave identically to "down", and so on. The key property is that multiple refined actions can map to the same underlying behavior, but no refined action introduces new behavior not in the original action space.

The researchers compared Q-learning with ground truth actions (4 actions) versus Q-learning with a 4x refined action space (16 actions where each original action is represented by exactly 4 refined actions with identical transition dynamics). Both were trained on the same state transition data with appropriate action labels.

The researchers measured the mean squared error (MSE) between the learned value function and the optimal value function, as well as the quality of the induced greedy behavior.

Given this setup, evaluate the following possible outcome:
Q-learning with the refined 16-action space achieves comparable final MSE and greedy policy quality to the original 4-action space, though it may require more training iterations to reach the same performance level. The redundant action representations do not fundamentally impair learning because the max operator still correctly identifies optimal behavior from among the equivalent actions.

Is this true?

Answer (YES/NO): YES